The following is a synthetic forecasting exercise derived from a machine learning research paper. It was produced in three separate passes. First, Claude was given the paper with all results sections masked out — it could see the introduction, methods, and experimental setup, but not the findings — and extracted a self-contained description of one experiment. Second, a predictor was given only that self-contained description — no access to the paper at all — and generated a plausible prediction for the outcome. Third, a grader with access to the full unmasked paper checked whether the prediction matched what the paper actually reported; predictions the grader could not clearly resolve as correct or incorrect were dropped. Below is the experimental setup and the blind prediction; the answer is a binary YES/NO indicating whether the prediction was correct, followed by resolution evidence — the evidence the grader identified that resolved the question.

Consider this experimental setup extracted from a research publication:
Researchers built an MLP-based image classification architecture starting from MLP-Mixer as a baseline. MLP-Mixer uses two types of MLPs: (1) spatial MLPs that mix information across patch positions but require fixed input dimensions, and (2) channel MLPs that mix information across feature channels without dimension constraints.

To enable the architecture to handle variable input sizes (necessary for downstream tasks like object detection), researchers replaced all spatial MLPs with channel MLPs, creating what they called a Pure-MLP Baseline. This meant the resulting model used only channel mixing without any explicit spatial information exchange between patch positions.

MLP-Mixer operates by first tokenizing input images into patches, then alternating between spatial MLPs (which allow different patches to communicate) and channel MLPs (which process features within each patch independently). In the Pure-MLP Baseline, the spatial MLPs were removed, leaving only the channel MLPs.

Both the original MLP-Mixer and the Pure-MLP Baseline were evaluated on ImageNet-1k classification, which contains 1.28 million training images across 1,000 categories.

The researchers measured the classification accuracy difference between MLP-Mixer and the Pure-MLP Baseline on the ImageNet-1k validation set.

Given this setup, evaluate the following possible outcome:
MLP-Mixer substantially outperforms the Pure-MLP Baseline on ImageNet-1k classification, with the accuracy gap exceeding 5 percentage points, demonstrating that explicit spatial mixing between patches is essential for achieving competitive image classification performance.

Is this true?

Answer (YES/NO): YES